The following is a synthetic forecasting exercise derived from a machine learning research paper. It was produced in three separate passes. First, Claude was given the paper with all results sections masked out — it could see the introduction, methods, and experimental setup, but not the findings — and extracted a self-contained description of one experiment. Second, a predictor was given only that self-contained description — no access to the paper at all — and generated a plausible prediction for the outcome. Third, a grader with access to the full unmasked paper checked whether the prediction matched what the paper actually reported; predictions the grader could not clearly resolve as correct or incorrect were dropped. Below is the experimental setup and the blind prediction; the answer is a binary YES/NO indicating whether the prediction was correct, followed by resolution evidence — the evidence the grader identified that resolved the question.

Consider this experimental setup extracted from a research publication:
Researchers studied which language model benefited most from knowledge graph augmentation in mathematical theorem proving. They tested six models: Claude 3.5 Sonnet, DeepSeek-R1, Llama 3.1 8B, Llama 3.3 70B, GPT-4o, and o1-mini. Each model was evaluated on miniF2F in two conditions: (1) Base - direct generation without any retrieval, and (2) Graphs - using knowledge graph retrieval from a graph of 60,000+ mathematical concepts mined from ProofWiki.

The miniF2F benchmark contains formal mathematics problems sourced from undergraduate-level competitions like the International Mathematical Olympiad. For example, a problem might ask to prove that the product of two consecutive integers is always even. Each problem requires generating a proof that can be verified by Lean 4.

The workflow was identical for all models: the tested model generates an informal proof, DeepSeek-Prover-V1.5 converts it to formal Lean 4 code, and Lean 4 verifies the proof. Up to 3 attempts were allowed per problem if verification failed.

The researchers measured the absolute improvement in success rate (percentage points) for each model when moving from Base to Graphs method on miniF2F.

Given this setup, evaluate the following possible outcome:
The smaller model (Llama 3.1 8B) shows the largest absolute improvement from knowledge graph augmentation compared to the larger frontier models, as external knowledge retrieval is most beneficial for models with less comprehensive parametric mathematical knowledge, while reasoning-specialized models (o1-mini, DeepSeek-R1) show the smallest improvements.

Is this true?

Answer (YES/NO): NO